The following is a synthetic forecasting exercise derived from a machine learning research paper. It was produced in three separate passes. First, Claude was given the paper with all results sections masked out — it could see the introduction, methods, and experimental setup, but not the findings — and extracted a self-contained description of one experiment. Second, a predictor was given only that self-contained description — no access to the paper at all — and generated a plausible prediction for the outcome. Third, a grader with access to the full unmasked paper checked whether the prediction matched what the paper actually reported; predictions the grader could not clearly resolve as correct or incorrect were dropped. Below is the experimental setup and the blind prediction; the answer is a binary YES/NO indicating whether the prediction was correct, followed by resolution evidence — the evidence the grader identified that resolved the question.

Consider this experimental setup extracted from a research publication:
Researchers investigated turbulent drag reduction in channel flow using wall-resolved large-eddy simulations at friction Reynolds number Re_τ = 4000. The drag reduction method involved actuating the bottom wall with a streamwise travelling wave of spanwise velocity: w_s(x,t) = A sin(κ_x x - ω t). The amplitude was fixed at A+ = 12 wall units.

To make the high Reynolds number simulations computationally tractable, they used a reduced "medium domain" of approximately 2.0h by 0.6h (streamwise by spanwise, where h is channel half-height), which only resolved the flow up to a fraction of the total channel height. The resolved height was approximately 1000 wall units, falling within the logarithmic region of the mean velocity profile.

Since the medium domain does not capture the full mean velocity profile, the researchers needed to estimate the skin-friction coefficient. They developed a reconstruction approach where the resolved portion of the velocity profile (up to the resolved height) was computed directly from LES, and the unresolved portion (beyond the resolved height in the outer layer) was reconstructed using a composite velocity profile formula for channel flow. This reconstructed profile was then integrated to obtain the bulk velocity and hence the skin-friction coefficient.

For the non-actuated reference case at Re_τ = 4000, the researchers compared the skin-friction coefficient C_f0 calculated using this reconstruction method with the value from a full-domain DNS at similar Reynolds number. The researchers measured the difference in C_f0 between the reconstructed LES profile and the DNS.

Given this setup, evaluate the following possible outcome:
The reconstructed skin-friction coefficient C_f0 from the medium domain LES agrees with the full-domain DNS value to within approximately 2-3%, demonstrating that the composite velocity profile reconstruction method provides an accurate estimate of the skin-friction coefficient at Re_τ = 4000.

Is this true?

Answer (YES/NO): YES